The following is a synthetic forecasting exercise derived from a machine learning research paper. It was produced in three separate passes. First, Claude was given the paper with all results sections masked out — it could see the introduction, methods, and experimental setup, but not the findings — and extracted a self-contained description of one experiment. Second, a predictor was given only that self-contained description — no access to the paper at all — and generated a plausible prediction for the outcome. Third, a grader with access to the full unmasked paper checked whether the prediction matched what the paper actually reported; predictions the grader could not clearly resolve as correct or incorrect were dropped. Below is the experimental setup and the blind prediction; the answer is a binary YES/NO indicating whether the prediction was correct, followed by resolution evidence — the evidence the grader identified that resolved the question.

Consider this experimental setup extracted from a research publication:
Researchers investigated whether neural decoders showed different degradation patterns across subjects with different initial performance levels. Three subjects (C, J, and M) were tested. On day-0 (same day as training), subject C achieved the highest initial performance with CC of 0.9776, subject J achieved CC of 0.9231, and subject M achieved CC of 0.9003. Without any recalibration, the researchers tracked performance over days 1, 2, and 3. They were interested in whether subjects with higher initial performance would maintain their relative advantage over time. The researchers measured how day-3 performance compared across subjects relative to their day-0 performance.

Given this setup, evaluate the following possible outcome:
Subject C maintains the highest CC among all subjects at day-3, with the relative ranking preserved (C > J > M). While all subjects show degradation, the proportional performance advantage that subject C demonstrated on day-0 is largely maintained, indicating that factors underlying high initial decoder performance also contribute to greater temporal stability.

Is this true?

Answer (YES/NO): NO